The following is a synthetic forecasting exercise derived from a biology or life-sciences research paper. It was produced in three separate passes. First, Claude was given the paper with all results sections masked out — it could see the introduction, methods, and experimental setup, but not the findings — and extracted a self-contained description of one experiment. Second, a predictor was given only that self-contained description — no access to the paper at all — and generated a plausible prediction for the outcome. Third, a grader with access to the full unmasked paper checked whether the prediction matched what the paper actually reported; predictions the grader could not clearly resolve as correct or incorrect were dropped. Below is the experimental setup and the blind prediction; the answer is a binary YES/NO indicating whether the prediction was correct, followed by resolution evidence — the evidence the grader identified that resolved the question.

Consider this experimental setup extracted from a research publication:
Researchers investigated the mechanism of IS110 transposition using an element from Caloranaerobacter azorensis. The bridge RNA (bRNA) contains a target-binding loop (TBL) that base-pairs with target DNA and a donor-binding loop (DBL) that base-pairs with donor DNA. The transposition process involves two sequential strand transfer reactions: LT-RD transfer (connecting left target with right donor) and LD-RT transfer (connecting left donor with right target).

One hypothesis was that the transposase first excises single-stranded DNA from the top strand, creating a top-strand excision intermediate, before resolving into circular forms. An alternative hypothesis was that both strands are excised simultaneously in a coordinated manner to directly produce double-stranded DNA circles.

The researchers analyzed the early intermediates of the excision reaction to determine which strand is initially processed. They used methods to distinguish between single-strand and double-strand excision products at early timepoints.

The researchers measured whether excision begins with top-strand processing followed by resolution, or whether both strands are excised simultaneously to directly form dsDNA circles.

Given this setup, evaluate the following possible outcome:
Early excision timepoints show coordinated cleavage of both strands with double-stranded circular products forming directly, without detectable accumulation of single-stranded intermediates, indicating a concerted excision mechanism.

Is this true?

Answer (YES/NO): NO